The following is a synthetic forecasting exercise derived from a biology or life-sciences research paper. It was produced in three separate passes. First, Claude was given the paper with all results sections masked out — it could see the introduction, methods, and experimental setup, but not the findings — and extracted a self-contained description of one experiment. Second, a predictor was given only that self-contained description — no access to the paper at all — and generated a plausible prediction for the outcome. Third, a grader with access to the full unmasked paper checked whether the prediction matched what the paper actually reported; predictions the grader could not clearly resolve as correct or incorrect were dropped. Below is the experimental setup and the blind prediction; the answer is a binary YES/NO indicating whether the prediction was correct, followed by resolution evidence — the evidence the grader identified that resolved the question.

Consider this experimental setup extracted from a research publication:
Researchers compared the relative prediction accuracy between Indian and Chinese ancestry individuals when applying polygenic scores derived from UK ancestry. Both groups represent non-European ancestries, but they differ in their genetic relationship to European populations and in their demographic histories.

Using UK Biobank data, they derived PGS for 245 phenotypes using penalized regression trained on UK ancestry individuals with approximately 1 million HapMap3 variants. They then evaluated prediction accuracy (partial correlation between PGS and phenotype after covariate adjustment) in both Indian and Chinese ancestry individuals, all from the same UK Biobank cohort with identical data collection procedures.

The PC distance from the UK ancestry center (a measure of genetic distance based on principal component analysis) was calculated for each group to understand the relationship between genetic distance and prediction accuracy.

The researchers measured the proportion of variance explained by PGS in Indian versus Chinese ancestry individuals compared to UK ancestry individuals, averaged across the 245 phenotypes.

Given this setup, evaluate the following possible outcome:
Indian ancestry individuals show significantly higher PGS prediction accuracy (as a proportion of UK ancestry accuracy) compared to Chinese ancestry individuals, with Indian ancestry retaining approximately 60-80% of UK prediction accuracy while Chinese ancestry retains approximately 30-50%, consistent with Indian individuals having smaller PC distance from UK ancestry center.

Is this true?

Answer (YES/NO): YES